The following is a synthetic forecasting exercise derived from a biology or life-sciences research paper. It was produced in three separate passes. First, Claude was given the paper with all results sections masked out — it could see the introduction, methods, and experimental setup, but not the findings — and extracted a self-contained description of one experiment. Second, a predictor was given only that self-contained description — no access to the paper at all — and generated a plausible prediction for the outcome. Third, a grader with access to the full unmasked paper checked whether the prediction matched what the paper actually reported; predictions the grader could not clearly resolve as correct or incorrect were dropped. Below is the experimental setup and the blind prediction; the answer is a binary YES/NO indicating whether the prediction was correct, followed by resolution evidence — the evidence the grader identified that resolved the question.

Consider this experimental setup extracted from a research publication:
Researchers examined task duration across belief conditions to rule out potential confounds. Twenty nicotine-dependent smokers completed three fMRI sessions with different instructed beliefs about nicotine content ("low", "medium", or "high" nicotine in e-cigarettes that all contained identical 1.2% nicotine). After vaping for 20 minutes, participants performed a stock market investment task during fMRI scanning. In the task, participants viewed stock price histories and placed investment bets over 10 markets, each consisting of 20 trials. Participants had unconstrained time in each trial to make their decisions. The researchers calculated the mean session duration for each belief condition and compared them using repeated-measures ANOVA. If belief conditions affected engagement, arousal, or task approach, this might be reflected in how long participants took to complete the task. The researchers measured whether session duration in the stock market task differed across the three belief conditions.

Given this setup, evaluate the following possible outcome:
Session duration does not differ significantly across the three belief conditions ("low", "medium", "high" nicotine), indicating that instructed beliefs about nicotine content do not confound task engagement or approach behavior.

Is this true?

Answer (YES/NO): YES